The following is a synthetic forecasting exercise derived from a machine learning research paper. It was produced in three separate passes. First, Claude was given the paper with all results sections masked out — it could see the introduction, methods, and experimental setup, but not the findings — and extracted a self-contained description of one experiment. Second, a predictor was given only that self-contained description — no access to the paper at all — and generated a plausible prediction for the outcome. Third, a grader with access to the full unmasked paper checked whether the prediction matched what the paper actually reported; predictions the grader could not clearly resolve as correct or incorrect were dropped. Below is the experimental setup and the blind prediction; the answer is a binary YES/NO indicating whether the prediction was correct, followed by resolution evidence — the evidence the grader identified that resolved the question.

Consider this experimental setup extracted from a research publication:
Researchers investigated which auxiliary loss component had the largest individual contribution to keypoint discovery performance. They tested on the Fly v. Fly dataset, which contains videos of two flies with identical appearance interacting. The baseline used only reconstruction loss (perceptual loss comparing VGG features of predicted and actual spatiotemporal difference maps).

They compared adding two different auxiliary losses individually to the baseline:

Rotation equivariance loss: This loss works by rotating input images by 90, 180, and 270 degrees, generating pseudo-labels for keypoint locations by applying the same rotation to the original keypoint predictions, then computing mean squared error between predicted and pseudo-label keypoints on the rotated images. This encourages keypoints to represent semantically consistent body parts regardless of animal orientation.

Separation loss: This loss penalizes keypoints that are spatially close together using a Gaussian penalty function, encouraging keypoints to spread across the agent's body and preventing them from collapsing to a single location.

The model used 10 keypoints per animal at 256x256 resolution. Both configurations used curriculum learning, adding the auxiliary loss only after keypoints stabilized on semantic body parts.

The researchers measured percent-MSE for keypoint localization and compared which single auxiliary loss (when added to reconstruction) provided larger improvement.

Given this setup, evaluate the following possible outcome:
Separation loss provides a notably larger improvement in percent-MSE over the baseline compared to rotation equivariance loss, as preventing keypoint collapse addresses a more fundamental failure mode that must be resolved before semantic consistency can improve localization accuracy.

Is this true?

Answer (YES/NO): NO